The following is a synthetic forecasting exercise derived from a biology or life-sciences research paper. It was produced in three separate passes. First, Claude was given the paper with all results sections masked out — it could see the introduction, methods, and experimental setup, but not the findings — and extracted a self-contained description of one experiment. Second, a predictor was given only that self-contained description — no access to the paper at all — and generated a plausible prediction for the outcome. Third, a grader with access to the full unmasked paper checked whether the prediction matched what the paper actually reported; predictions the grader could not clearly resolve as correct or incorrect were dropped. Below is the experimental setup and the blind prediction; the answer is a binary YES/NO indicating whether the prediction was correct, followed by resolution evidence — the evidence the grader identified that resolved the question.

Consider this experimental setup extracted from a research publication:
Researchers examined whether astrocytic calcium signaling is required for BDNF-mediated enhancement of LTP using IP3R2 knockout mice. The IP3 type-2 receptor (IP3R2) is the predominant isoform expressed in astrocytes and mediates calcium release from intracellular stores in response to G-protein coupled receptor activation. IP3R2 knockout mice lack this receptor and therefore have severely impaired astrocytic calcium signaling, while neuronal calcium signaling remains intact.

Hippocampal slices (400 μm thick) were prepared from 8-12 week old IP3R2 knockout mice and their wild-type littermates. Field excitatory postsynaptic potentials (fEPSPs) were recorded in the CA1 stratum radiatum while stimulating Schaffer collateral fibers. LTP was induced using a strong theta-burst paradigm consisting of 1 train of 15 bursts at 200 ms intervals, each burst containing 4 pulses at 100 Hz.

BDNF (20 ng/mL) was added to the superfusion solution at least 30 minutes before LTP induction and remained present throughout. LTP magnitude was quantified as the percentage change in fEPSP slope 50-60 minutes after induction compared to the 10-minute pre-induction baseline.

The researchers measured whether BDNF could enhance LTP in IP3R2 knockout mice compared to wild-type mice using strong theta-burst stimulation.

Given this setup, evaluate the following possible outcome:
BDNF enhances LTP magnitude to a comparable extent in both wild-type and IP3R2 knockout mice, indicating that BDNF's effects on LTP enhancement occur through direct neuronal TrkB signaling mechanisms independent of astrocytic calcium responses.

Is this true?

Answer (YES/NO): YES